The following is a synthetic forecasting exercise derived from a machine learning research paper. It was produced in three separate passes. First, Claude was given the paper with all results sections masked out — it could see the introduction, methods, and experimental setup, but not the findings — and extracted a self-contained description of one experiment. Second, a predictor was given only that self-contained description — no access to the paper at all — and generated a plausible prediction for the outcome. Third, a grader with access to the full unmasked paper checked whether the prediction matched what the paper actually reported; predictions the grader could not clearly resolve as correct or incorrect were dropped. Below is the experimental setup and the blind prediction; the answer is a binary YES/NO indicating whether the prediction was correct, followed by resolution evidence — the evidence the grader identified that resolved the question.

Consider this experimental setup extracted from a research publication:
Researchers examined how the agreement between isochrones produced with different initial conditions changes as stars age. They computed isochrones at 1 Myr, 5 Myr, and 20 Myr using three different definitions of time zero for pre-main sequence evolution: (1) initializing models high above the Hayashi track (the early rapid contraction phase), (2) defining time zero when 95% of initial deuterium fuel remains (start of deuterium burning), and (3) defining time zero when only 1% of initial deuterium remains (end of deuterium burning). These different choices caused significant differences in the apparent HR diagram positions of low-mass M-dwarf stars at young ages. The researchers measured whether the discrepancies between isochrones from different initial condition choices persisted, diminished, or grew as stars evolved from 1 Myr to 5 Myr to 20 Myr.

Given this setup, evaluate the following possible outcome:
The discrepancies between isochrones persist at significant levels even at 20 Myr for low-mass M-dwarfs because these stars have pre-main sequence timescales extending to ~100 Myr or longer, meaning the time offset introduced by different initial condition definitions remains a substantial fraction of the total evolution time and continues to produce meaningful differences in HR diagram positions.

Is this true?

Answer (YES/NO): NO